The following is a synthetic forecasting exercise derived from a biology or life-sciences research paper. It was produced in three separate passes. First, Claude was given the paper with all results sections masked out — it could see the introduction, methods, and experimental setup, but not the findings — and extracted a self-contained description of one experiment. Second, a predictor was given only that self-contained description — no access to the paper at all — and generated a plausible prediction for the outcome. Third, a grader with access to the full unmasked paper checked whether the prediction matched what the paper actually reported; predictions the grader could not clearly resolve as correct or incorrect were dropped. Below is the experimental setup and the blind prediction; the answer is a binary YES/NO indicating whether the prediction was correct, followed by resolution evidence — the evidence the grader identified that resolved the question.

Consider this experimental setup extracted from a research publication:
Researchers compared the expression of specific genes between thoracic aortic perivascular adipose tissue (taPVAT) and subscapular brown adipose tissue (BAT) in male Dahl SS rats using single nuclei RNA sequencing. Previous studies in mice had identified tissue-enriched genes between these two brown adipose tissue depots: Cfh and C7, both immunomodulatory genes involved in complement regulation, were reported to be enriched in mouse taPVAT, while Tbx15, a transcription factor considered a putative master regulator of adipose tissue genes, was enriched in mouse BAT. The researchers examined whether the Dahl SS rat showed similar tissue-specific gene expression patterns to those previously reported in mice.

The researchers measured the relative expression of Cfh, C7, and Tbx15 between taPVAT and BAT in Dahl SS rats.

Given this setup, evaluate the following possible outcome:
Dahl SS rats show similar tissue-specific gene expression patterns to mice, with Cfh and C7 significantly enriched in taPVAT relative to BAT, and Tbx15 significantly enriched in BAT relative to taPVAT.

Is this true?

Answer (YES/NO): YES